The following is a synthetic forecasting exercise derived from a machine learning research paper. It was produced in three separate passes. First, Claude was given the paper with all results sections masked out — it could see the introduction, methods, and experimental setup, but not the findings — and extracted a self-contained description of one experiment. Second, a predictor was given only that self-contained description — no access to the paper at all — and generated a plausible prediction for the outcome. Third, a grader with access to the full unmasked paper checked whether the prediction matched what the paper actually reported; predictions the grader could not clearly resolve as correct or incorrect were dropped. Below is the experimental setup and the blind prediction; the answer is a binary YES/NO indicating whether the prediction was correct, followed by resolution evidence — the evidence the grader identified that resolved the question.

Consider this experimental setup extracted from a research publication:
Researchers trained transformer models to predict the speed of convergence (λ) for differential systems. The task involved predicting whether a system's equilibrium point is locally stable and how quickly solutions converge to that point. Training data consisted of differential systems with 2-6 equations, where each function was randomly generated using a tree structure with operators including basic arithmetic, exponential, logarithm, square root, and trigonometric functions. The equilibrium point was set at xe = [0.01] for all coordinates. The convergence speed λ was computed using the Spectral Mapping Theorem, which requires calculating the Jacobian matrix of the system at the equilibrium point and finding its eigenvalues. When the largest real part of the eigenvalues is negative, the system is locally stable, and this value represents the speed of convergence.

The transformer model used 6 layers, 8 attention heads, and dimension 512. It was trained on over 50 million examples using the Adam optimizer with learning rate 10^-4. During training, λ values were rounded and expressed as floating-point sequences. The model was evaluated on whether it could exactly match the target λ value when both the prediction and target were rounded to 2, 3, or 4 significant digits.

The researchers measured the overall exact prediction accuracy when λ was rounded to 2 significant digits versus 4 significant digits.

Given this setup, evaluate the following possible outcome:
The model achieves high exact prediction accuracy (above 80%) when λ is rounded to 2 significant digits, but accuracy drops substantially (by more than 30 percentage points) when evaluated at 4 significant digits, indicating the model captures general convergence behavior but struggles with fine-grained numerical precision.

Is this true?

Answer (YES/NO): NO